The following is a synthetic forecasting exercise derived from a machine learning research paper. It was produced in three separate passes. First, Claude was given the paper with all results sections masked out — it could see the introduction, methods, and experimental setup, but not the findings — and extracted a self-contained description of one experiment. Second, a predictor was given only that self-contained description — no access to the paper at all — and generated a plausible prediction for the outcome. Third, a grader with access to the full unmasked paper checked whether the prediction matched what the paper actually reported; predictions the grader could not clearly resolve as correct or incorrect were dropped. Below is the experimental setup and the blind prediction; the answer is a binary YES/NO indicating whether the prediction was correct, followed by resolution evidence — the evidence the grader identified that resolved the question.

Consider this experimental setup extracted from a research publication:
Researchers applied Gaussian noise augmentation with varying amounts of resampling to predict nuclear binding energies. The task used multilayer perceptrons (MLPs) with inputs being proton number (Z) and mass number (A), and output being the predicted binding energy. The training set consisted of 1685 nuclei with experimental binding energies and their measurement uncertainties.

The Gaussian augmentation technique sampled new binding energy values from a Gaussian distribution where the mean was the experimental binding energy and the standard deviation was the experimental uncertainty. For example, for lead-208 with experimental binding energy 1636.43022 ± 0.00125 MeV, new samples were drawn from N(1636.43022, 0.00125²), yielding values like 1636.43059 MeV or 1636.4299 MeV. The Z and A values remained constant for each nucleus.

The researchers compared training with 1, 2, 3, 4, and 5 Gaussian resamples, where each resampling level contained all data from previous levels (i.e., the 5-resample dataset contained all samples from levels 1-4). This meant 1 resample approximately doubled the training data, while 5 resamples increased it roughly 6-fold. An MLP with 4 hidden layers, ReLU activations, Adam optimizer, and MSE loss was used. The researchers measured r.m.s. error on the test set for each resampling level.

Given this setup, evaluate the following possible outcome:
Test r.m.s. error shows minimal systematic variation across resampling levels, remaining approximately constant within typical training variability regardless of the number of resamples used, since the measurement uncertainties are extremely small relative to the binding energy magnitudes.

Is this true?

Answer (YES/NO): NO